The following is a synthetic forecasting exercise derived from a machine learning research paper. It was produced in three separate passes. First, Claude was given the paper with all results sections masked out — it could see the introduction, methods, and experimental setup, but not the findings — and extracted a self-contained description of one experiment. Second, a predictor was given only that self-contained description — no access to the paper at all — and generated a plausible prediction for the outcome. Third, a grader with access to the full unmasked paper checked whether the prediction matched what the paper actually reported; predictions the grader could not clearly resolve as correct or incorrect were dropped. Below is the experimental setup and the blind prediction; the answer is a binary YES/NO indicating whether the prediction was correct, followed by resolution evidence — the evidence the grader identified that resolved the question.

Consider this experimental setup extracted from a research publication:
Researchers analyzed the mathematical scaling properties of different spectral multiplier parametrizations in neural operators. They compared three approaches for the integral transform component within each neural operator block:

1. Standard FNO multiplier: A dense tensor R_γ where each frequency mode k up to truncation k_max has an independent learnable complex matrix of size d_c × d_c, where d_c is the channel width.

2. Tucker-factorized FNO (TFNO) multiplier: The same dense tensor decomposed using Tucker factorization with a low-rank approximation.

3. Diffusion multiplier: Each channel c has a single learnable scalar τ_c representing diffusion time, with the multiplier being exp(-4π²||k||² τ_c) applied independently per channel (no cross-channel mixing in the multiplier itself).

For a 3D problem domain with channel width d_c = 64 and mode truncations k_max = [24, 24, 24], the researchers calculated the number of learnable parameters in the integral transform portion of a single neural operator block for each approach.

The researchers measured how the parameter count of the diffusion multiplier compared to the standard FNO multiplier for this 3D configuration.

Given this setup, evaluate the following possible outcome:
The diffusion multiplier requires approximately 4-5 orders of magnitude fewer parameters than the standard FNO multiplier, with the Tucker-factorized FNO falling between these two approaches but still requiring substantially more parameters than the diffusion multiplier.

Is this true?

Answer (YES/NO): NO